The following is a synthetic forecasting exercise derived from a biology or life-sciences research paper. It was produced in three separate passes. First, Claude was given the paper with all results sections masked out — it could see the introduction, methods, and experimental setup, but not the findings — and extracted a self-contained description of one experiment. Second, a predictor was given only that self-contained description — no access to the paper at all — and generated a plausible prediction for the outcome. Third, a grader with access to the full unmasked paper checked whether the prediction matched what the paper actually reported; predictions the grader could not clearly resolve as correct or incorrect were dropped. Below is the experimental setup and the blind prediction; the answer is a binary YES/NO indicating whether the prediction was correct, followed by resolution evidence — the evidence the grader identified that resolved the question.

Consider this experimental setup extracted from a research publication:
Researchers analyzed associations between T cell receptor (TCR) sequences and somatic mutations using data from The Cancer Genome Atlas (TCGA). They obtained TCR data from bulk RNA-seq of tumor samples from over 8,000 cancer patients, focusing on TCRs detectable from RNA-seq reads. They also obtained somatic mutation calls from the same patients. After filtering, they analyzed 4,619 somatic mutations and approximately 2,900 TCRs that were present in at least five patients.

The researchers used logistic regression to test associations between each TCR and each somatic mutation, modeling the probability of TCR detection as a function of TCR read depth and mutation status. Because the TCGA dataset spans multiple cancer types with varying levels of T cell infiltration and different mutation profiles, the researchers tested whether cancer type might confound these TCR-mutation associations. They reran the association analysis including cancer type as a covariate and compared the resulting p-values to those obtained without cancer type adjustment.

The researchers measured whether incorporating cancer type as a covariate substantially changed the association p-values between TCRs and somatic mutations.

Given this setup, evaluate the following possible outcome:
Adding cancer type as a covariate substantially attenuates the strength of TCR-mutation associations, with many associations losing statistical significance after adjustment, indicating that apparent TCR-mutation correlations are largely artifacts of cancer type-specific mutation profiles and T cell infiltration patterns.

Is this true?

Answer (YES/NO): NO